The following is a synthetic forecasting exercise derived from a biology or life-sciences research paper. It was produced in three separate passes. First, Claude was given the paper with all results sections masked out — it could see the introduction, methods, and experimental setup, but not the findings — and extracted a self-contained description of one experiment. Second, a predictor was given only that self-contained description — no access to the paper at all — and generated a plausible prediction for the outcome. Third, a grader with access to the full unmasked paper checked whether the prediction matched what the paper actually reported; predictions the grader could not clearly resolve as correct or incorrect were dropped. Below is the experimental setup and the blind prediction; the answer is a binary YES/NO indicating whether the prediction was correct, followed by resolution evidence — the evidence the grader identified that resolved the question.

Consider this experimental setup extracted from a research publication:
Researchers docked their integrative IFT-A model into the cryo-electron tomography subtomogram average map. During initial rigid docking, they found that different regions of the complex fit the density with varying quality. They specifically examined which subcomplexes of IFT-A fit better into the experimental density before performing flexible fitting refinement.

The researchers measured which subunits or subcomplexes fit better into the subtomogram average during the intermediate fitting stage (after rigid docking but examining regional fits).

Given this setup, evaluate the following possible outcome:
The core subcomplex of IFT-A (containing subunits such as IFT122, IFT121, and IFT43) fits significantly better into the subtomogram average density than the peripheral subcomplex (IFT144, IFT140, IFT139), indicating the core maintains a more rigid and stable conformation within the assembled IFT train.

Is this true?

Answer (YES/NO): NO